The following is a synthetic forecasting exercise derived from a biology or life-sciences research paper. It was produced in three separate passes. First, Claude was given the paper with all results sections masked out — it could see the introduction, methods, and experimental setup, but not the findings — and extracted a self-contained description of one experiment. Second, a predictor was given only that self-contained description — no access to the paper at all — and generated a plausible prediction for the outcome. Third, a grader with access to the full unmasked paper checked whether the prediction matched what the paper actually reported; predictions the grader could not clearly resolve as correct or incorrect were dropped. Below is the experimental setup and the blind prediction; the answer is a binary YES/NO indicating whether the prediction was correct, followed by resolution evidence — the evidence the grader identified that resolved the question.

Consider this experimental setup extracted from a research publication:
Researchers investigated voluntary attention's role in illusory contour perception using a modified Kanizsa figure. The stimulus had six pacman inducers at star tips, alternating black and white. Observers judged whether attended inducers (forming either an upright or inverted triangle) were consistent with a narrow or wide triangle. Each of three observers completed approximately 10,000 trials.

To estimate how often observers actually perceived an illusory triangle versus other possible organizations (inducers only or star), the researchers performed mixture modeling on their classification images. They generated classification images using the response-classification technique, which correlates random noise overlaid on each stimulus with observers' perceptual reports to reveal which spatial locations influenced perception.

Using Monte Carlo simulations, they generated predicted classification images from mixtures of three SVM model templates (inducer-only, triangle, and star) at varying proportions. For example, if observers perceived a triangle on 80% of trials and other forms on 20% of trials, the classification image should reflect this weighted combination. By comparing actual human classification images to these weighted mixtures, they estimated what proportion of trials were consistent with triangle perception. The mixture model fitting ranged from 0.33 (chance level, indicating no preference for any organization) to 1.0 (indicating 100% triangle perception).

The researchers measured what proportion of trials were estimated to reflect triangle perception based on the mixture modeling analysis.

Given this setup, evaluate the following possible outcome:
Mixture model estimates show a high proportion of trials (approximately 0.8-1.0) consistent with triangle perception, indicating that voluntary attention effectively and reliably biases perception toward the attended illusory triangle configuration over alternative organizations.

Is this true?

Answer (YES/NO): YES